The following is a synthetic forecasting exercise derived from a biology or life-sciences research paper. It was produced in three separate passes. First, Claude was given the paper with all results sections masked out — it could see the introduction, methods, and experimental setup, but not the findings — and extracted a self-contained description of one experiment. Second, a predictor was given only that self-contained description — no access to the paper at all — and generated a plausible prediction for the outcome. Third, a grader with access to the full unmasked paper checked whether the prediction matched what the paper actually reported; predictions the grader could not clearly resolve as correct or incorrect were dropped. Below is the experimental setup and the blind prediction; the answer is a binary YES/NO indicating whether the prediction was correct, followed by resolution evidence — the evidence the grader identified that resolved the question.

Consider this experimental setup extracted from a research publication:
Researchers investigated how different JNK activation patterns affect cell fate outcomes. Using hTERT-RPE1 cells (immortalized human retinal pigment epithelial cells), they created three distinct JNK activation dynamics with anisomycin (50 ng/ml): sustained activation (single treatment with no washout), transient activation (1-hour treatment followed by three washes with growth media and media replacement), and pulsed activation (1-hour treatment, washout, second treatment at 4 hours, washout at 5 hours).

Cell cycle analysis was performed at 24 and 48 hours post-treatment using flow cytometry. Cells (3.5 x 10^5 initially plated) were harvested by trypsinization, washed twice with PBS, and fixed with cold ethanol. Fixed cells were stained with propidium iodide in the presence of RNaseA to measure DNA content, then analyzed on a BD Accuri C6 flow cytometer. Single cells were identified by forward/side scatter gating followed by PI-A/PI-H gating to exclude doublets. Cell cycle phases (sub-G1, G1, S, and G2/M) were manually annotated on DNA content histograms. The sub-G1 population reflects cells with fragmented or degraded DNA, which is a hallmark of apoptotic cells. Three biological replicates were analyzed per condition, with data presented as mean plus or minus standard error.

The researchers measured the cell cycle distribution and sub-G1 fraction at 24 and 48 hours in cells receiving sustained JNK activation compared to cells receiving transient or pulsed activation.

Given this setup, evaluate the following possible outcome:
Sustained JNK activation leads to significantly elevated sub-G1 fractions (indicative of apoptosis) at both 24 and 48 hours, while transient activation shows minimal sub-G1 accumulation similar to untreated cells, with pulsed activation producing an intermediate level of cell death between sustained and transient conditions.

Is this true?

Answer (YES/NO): NO